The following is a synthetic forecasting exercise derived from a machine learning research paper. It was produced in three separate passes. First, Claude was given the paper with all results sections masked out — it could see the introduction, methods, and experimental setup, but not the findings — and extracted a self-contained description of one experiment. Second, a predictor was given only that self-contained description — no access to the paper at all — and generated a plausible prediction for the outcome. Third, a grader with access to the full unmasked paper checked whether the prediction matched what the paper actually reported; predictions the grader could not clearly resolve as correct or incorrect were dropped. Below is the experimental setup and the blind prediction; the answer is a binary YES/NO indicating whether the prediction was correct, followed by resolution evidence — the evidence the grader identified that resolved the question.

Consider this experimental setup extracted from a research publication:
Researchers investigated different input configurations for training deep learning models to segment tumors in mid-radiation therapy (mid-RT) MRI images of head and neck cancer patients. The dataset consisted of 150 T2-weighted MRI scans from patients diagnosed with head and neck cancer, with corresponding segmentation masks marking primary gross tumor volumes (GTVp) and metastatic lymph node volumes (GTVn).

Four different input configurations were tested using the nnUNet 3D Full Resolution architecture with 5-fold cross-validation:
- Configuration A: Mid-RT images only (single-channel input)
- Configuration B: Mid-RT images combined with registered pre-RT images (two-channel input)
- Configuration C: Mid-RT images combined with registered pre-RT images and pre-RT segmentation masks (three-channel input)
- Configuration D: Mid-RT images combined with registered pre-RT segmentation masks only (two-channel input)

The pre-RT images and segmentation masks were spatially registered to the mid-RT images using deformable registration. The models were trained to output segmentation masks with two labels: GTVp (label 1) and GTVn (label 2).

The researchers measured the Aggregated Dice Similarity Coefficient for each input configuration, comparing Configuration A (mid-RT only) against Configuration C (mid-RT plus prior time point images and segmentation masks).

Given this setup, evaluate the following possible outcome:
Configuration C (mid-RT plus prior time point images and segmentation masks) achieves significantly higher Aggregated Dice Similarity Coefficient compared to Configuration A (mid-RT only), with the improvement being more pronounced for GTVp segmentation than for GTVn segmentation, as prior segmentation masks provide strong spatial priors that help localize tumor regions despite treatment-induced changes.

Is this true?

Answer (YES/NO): YES